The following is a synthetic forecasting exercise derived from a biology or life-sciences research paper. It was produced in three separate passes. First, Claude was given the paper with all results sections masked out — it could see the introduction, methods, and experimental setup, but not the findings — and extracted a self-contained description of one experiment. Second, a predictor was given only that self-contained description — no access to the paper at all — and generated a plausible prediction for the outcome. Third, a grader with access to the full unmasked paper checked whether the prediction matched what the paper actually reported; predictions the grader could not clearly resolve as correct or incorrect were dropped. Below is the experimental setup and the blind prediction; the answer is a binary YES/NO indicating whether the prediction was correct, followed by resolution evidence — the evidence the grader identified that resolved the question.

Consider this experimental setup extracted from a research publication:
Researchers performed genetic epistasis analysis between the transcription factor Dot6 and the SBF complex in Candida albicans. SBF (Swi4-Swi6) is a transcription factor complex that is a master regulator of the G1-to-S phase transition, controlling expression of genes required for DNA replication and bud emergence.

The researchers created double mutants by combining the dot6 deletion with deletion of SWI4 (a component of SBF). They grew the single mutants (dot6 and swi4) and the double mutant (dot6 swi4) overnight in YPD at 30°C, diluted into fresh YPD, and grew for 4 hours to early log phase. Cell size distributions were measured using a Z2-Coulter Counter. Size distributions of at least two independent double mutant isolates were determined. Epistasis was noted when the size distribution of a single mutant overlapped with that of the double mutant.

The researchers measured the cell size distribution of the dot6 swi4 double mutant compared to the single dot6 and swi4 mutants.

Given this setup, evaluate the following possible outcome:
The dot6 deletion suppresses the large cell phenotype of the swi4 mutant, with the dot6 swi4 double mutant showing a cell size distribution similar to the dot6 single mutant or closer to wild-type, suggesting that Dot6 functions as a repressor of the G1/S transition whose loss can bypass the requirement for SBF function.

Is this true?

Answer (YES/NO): NO